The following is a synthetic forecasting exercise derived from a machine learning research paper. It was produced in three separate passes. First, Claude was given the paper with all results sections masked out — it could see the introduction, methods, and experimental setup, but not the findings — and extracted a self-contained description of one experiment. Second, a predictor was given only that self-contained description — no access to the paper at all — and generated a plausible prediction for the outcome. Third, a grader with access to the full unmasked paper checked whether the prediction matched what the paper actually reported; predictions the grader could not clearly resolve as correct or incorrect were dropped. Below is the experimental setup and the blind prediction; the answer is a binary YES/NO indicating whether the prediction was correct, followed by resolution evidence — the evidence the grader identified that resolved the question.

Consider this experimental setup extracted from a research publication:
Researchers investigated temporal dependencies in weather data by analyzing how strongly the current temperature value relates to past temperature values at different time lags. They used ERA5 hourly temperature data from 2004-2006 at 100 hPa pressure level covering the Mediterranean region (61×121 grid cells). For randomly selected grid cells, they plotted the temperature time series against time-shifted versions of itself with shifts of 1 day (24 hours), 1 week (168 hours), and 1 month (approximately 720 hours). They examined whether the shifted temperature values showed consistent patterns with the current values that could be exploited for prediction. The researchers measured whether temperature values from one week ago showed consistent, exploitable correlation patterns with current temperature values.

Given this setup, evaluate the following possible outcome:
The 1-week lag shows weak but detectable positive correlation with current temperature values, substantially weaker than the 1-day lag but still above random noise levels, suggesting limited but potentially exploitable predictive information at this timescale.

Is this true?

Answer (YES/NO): NO